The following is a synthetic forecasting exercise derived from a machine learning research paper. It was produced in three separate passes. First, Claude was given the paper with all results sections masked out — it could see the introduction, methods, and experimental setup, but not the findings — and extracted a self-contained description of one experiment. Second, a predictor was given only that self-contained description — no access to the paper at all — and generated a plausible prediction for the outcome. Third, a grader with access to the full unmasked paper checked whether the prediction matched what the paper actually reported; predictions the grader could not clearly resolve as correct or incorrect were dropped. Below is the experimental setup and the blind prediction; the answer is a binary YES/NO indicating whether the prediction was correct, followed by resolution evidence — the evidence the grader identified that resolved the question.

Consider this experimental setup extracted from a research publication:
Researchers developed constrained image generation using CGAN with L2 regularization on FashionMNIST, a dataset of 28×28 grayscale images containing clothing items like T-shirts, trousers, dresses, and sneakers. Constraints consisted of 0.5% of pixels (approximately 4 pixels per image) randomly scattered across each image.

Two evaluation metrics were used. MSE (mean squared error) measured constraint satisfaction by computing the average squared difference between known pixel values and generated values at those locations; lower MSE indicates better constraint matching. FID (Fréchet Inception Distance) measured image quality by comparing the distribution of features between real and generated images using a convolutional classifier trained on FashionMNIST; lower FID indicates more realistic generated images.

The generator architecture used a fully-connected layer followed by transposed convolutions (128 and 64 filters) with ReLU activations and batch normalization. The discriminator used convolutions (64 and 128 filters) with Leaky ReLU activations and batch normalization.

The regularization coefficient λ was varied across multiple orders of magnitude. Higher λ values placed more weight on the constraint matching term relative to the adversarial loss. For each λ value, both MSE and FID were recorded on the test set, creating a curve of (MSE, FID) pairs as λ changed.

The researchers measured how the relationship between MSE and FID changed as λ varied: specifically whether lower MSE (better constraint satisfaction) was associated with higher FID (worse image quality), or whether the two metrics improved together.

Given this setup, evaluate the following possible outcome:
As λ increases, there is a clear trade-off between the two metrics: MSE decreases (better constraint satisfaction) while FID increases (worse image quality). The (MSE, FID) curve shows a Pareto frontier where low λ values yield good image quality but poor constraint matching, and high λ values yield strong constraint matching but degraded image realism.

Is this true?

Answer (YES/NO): NO